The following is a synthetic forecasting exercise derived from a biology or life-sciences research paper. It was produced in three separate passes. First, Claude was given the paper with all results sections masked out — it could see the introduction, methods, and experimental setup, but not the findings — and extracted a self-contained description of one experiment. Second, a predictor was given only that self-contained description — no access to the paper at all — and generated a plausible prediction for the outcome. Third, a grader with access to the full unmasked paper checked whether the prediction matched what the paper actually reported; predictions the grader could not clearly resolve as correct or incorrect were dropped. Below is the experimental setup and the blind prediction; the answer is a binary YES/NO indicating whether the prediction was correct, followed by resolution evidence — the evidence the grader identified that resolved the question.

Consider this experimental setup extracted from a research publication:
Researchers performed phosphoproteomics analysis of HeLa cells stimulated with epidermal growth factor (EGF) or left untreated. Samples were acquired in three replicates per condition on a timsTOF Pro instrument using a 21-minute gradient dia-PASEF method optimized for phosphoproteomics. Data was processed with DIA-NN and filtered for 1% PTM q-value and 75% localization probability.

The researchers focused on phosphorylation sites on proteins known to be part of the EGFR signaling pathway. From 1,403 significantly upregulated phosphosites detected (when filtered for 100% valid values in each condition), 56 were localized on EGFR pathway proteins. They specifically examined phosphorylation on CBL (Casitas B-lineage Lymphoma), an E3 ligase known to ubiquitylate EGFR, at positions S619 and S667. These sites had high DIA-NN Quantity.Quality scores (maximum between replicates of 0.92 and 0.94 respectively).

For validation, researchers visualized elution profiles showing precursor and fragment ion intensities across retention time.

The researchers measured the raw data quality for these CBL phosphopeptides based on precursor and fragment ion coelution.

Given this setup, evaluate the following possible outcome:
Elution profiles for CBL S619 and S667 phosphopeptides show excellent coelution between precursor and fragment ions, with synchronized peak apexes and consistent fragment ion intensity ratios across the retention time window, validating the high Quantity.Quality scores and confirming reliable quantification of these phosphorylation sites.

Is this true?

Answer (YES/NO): NO